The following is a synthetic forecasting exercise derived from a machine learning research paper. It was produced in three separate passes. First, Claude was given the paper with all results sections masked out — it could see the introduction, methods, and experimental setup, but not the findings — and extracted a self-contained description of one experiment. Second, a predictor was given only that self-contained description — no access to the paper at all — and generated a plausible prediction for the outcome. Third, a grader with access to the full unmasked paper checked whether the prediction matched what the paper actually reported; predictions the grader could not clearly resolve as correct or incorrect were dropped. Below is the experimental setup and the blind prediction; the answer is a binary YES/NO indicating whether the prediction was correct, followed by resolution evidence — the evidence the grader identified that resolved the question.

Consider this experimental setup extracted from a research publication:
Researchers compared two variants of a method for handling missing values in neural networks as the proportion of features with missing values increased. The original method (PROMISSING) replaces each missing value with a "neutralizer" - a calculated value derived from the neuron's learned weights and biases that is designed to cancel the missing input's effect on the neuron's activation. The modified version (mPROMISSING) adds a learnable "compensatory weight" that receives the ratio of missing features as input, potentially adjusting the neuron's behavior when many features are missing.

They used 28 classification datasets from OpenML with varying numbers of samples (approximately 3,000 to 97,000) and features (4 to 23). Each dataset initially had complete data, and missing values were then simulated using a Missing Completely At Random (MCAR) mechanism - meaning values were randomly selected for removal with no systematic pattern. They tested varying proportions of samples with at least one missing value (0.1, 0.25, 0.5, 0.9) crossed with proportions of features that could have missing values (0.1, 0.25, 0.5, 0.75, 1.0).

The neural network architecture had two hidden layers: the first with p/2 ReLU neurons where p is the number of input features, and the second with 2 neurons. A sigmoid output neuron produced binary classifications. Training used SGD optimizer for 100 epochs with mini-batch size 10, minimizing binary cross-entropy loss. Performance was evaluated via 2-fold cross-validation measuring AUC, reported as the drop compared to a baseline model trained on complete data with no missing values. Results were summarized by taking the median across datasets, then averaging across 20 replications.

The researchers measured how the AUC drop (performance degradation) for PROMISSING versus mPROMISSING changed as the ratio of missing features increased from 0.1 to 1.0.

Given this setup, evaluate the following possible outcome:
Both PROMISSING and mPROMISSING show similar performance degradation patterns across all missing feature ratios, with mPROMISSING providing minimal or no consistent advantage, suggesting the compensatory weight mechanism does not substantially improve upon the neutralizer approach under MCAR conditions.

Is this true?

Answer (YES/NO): NO